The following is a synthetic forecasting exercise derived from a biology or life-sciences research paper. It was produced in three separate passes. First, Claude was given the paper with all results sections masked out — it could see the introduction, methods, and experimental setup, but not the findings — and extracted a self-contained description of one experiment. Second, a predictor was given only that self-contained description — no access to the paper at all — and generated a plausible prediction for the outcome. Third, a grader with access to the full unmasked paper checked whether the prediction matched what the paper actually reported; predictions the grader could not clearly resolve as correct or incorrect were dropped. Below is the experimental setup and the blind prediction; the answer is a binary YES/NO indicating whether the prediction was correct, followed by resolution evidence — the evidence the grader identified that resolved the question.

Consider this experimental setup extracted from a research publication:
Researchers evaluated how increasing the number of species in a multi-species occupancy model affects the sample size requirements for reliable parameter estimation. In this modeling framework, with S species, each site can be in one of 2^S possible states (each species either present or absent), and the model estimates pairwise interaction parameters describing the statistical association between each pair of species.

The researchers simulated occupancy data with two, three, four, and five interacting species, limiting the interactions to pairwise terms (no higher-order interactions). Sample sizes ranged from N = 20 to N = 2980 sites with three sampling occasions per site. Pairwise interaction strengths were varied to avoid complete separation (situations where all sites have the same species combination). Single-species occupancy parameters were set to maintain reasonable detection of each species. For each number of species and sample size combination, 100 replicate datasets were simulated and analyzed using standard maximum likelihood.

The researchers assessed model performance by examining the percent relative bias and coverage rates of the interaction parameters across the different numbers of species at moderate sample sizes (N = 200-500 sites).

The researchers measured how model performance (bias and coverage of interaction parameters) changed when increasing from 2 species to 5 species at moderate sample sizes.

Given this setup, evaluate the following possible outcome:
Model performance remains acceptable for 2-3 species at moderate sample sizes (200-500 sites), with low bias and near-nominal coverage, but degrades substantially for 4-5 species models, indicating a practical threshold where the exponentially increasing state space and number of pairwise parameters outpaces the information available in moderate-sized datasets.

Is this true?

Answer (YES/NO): NO